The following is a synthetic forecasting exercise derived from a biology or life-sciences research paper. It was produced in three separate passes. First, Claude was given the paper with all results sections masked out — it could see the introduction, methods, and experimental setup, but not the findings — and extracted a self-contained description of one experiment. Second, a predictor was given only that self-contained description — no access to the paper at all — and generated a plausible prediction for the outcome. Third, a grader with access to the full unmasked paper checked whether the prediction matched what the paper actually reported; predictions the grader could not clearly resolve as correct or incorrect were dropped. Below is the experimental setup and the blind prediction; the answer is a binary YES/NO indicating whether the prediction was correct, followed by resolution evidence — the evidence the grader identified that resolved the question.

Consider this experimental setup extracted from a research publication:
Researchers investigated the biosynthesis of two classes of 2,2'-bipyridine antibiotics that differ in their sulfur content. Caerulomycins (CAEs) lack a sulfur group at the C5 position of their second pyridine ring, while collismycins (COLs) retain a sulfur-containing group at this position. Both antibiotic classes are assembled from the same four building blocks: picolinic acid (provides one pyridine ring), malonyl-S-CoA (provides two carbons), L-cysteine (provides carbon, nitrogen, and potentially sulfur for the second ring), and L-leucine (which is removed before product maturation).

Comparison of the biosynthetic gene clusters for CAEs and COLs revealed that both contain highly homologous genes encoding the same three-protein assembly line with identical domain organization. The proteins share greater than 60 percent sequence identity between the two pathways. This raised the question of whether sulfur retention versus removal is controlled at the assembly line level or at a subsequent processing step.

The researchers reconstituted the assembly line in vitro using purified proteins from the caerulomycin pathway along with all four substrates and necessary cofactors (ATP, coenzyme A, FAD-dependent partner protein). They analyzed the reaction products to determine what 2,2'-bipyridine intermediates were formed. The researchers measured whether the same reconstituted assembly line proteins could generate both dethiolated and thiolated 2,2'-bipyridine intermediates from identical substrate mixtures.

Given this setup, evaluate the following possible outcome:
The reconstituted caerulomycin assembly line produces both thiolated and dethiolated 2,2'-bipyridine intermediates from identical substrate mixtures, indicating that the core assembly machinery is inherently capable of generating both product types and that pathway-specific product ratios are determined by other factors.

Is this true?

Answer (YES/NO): YES